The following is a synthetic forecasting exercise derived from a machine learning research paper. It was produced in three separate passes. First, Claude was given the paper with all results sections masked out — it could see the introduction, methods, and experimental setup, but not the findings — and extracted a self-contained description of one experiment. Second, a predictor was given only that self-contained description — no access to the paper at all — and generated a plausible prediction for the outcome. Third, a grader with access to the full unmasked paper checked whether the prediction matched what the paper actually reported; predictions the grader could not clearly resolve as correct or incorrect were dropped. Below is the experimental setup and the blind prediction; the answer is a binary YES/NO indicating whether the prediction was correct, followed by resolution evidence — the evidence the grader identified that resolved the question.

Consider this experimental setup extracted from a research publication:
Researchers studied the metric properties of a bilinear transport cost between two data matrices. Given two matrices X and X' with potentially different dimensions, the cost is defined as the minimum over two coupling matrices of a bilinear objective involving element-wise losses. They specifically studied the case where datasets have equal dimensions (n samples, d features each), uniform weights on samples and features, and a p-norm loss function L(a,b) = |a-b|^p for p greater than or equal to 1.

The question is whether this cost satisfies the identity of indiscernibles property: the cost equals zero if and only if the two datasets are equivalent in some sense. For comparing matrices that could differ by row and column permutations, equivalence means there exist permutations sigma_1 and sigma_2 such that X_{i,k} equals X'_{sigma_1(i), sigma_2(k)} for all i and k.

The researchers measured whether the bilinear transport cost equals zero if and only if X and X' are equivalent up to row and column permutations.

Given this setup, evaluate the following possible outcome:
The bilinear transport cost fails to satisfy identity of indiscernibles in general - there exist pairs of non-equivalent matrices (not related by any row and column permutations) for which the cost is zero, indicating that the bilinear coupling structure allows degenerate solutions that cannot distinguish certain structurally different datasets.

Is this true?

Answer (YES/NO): NO